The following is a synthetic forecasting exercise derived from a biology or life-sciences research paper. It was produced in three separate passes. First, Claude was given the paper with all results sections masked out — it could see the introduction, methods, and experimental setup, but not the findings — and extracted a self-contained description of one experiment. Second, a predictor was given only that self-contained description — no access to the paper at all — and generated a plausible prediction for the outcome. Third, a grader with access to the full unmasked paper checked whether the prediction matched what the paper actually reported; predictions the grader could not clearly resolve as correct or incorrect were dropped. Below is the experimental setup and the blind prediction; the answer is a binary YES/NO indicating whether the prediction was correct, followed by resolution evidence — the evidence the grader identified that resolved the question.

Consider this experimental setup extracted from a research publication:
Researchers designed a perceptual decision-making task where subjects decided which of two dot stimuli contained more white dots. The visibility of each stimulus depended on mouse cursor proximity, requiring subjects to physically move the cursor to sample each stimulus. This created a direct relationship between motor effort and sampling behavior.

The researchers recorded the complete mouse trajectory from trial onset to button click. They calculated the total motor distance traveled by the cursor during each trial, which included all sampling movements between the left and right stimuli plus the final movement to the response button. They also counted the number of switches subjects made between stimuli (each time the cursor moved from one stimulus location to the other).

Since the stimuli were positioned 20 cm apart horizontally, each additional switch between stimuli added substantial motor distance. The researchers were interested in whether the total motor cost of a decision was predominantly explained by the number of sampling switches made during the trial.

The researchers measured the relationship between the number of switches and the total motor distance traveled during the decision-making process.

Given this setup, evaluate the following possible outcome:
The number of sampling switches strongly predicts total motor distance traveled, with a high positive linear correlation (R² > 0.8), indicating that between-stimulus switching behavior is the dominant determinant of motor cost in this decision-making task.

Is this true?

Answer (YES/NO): NO